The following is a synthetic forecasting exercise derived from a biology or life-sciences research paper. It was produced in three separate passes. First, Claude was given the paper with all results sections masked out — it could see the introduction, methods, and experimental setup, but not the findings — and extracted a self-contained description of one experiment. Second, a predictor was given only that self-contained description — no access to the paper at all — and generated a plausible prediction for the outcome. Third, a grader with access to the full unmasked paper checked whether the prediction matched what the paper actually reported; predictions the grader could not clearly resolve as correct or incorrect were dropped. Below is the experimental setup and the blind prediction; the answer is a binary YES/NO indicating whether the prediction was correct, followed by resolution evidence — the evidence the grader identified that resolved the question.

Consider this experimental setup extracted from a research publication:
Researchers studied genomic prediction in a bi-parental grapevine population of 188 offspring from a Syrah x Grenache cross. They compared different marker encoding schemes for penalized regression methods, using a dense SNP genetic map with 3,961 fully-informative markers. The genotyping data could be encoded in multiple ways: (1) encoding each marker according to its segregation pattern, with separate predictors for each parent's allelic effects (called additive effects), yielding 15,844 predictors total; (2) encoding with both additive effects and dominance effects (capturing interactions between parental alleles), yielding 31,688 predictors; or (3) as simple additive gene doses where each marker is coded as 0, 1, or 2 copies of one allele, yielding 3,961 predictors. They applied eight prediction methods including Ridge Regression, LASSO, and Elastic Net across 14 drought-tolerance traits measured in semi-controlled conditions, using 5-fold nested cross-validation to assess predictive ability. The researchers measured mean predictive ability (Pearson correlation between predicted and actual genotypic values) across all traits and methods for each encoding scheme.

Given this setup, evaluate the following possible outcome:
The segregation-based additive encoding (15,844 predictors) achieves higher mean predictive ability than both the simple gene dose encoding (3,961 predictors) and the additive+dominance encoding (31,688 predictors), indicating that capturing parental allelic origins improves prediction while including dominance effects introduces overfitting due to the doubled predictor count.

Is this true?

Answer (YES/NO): NO